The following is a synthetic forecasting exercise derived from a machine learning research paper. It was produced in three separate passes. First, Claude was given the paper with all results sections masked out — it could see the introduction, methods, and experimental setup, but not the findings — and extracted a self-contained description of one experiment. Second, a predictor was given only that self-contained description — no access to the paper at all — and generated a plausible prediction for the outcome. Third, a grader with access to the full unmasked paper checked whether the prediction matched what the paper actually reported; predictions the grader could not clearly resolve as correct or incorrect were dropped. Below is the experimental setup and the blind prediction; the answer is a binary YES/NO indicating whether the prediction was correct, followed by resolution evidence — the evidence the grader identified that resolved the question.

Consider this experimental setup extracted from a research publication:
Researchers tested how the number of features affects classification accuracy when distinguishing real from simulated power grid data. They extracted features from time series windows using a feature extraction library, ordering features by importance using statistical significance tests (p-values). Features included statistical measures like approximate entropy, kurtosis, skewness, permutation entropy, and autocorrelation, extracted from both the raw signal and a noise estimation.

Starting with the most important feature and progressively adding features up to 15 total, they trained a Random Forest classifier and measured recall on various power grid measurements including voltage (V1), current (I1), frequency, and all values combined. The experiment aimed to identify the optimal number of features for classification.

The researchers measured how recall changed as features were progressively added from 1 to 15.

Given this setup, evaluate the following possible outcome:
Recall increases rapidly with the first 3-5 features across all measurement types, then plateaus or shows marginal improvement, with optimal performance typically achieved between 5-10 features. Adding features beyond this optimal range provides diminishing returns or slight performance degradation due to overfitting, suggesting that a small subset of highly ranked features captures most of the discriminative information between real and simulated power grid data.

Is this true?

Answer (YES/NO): NO